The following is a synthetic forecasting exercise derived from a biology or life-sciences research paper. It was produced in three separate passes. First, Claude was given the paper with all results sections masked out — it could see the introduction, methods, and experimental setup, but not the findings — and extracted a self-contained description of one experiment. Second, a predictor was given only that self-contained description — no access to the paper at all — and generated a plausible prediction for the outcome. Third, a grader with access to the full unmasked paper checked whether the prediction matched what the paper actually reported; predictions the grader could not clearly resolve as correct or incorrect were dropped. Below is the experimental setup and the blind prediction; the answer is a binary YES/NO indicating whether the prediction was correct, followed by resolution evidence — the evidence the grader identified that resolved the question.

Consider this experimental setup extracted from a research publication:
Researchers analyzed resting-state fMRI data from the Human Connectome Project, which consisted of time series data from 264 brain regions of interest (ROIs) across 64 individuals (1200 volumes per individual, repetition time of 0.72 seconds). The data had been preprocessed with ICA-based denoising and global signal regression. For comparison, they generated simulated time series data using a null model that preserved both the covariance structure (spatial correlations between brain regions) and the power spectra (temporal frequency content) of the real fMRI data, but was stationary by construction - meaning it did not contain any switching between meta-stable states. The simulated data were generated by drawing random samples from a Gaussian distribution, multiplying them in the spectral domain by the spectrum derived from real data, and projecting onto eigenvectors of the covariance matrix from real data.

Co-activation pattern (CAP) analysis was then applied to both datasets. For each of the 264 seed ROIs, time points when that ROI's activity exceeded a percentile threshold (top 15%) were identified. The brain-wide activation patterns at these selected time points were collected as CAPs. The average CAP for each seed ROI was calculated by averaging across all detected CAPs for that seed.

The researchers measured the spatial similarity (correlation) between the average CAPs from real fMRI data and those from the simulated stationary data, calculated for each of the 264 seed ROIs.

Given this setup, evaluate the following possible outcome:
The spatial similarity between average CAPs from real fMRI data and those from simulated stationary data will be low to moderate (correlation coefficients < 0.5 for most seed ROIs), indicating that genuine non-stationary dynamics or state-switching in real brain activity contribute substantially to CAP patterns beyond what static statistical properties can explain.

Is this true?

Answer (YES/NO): NO